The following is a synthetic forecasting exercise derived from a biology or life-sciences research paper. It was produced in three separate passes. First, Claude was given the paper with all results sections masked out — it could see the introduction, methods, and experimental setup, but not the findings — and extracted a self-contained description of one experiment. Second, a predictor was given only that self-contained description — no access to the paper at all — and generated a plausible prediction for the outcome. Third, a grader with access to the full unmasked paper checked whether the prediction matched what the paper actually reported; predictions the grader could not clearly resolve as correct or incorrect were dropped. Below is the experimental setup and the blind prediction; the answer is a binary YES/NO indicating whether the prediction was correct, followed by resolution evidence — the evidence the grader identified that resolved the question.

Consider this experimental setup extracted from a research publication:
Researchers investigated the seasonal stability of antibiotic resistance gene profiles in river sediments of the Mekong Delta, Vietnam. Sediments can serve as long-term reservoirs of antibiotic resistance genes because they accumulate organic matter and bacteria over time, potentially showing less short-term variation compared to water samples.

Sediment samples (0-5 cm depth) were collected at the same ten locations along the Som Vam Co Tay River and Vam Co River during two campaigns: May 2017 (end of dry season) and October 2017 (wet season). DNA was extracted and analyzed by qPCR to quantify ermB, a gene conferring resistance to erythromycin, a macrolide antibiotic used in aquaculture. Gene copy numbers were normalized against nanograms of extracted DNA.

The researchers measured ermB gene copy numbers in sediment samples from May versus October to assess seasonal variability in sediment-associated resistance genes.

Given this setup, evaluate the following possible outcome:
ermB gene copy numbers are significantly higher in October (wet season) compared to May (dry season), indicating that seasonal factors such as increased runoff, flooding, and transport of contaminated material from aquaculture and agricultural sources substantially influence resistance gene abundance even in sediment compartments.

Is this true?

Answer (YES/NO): YES